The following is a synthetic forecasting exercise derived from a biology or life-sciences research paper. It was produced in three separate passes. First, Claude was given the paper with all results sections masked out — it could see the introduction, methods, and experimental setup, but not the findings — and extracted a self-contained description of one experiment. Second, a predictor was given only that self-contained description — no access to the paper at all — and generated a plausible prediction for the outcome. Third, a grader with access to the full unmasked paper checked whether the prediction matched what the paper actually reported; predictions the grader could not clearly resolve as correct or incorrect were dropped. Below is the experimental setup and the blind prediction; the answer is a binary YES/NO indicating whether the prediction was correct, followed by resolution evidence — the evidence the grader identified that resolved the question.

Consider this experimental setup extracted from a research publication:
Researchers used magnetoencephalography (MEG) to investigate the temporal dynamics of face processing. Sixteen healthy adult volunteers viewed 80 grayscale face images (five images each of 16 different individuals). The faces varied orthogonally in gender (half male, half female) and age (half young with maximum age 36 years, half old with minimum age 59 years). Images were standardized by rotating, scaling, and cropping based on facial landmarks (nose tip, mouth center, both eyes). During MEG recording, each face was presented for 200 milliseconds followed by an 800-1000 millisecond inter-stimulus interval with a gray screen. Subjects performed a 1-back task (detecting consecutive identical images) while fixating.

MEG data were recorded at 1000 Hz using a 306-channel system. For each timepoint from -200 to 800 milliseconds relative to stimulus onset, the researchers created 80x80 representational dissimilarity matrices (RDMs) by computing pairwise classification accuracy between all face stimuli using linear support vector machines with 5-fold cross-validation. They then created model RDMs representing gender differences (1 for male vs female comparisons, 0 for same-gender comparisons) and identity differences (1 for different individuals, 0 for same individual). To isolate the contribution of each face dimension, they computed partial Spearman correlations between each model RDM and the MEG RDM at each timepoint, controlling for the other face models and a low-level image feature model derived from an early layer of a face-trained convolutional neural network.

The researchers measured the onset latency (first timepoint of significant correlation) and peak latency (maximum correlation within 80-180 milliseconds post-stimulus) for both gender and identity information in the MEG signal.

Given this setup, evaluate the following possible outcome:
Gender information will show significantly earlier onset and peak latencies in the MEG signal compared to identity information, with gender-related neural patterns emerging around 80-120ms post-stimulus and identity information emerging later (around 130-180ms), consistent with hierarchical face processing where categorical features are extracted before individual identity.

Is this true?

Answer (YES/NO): NO